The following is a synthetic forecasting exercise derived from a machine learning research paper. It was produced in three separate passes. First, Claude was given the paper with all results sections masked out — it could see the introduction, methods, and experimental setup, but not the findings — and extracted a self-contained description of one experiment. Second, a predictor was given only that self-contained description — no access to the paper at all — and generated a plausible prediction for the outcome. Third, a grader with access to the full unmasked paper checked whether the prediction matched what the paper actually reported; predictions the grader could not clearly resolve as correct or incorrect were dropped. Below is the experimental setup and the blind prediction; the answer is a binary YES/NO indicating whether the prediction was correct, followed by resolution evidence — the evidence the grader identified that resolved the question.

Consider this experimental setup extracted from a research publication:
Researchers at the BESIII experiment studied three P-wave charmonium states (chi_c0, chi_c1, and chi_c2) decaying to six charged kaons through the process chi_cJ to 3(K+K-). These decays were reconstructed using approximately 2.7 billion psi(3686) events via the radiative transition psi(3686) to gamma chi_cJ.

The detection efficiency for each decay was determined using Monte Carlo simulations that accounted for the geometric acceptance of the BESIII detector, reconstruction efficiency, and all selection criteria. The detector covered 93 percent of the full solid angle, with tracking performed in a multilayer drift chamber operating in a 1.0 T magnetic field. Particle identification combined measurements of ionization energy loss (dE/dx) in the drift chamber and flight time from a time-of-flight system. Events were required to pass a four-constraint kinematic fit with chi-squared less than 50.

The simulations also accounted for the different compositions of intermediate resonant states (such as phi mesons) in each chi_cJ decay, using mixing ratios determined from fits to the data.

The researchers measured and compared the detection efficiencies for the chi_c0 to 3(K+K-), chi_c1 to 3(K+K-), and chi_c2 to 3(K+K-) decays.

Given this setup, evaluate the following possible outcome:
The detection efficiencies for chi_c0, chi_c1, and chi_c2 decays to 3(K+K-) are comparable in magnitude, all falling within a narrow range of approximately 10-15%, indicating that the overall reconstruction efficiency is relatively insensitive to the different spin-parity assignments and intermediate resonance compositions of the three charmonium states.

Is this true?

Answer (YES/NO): NO